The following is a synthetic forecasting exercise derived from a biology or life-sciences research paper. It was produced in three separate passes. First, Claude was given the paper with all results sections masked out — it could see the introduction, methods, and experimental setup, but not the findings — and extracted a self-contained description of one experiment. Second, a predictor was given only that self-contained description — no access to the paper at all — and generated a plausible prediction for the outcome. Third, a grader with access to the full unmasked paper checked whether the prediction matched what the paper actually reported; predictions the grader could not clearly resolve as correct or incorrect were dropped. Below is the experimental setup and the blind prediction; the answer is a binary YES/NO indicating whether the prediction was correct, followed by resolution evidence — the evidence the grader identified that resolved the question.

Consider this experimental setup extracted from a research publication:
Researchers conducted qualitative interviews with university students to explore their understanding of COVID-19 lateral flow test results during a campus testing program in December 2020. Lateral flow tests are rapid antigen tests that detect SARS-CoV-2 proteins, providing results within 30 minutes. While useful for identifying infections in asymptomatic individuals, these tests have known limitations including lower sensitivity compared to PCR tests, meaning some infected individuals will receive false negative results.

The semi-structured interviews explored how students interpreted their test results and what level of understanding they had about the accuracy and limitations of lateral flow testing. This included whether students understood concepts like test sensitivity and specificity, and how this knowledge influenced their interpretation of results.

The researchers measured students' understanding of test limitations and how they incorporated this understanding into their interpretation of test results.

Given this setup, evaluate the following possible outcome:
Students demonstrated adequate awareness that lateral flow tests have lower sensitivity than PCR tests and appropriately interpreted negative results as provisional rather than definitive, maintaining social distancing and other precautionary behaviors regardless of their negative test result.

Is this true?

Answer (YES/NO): YES